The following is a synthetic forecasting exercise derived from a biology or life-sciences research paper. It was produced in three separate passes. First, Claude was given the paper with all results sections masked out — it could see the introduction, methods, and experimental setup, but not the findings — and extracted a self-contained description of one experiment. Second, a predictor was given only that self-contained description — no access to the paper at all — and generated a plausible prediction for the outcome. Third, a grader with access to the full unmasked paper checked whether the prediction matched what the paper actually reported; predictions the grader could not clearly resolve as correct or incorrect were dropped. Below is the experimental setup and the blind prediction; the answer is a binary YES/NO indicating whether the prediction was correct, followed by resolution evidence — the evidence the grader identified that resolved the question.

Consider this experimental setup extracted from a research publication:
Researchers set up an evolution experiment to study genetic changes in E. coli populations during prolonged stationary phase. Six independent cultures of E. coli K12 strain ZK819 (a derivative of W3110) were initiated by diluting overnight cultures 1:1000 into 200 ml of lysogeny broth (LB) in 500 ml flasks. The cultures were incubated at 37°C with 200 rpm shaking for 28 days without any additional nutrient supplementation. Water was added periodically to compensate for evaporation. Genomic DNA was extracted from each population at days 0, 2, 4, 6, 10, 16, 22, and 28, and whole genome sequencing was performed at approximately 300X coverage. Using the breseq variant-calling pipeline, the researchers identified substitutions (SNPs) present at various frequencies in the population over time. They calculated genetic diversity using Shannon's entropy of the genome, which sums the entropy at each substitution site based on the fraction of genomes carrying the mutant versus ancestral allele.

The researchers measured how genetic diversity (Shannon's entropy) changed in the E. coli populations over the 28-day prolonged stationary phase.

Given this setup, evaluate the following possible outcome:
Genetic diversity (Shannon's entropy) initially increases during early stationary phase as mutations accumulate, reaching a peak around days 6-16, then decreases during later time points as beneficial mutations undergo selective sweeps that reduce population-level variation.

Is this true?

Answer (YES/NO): NO